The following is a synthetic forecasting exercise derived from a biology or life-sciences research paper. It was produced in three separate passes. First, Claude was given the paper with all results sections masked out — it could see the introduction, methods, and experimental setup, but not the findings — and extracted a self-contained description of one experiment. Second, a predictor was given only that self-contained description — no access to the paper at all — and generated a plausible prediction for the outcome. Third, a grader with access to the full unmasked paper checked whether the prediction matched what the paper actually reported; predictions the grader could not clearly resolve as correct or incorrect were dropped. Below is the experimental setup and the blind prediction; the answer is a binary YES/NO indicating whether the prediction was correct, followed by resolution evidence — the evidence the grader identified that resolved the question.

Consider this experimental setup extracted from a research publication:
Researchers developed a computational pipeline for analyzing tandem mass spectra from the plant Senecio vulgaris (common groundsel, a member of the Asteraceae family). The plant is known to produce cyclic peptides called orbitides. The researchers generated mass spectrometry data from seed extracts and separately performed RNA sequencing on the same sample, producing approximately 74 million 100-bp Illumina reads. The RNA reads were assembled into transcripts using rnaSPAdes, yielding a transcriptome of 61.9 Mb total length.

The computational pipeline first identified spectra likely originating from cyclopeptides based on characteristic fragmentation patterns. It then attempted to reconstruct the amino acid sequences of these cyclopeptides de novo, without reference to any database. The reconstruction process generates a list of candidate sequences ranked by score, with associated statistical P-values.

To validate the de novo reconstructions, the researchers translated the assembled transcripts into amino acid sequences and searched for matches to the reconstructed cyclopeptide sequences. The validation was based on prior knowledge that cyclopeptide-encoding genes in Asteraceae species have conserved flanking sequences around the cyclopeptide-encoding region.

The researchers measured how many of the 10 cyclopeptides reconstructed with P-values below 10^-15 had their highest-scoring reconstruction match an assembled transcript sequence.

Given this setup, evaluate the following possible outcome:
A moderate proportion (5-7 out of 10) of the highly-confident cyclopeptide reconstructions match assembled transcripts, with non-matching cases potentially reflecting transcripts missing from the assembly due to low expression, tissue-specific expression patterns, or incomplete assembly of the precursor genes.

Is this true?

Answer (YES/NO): NO